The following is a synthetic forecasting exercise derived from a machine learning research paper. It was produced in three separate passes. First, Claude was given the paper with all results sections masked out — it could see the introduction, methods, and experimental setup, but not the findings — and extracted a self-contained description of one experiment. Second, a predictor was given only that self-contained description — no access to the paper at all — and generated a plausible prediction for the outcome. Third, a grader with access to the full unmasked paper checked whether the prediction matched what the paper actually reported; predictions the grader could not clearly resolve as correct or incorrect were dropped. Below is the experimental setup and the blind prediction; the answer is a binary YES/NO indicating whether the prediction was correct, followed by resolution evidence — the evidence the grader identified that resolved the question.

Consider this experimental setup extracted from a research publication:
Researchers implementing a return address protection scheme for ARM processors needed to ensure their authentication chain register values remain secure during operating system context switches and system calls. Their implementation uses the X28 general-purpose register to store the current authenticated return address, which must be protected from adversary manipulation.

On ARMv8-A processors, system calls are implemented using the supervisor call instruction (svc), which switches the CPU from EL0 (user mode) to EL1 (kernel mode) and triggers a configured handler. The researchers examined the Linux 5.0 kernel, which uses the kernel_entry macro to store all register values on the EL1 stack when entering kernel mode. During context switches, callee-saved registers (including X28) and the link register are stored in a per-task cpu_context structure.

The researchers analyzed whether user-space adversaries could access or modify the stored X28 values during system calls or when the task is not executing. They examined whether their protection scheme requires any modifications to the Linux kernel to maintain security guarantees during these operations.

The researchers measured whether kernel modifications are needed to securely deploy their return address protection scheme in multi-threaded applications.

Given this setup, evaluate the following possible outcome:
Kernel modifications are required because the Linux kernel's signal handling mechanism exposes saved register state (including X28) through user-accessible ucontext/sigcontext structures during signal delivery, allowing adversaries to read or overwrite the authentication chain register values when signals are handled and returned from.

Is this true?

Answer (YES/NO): NO